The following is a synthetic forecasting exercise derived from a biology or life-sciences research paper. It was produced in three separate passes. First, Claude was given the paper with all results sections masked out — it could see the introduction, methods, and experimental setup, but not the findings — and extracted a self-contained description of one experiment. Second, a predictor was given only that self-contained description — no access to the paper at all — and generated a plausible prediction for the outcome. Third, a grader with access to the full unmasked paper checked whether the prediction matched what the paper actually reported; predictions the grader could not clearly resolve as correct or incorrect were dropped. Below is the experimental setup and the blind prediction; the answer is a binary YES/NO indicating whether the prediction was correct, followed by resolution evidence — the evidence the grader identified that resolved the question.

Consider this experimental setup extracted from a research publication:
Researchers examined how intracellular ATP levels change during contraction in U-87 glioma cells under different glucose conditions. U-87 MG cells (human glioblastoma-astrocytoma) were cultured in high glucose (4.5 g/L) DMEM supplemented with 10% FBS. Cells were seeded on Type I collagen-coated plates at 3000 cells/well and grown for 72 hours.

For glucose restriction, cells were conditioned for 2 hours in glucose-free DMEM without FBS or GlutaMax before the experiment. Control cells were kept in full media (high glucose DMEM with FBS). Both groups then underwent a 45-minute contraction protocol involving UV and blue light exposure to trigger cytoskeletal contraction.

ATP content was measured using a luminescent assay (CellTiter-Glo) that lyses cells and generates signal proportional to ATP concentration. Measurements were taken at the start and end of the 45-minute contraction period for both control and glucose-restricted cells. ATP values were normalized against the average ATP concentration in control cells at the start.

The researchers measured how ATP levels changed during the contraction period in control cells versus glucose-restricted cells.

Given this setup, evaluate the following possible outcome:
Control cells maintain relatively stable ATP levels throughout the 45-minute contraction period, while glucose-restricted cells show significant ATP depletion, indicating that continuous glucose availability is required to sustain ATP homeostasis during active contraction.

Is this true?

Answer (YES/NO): NO